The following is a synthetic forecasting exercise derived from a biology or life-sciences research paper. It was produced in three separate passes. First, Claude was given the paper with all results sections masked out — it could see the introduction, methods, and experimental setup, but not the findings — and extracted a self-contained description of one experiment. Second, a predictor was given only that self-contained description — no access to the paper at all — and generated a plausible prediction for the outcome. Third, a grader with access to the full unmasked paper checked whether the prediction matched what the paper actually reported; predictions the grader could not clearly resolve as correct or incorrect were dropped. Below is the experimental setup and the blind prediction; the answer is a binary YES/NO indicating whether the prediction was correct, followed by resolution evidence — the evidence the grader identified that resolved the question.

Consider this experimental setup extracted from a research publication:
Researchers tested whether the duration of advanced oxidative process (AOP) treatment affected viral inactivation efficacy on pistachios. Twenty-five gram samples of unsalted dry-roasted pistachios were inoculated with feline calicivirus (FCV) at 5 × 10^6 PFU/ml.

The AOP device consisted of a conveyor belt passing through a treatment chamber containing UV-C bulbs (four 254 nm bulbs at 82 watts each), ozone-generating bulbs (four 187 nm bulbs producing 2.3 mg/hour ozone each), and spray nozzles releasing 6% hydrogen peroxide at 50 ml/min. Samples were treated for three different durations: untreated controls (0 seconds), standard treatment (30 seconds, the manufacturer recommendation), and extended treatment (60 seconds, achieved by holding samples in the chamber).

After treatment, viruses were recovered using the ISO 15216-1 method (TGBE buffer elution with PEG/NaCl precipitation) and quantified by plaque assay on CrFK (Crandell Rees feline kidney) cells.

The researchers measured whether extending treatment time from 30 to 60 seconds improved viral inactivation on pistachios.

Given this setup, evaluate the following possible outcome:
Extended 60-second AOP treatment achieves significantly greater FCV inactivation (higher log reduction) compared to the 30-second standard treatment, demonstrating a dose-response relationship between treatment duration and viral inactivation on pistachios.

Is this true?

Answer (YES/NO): NO